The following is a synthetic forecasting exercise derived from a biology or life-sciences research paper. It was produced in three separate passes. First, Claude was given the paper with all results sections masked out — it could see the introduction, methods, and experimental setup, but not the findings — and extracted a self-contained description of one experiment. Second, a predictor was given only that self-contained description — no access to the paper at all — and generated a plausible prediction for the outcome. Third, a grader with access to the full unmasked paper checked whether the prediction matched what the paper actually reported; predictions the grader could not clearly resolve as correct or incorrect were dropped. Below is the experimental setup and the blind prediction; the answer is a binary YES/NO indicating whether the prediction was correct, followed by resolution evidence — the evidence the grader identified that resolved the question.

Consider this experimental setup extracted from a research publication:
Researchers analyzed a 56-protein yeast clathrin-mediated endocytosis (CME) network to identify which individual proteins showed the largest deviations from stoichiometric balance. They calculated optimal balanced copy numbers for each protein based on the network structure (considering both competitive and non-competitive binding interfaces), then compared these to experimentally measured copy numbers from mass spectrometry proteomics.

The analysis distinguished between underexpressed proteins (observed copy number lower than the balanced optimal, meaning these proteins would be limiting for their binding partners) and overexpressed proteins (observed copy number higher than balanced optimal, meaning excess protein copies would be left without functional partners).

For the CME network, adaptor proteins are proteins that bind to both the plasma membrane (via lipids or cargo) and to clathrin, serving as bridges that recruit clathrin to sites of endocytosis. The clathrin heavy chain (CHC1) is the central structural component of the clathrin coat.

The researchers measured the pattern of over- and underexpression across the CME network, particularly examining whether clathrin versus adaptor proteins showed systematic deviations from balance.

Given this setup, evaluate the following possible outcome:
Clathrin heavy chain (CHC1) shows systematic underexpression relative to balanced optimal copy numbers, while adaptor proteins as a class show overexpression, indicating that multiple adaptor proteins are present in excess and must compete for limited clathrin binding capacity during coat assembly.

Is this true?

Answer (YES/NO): NO